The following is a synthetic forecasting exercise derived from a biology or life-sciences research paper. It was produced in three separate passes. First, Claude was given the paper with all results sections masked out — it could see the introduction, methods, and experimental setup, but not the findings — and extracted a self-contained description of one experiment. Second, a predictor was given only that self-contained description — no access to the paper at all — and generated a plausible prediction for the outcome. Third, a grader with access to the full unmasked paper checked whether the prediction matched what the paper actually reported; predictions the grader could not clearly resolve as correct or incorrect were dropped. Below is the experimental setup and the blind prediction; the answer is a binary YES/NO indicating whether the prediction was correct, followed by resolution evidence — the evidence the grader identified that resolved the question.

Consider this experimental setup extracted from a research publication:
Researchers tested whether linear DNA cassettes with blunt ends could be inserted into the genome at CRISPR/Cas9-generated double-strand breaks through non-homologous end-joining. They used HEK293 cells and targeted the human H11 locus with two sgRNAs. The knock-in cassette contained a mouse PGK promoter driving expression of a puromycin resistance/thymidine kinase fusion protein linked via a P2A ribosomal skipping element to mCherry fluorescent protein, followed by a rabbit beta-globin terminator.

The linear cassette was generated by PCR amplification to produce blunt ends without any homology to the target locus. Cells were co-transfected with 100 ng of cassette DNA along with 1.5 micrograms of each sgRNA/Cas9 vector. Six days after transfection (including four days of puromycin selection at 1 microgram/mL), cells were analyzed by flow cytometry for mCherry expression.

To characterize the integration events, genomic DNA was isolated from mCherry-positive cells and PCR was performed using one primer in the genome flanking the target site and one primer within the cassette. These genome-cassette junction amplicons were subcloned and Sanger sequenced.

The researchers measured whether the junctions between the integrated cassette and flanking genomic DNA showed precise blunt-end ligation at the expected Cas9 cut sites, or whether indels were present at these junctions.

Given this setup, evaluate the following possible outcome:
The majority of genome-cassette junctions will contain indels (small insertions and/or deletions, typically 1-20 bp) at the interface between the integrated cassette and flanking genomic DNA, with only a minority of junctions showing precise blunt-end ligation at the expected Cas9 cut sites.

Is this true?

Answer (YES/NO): NO